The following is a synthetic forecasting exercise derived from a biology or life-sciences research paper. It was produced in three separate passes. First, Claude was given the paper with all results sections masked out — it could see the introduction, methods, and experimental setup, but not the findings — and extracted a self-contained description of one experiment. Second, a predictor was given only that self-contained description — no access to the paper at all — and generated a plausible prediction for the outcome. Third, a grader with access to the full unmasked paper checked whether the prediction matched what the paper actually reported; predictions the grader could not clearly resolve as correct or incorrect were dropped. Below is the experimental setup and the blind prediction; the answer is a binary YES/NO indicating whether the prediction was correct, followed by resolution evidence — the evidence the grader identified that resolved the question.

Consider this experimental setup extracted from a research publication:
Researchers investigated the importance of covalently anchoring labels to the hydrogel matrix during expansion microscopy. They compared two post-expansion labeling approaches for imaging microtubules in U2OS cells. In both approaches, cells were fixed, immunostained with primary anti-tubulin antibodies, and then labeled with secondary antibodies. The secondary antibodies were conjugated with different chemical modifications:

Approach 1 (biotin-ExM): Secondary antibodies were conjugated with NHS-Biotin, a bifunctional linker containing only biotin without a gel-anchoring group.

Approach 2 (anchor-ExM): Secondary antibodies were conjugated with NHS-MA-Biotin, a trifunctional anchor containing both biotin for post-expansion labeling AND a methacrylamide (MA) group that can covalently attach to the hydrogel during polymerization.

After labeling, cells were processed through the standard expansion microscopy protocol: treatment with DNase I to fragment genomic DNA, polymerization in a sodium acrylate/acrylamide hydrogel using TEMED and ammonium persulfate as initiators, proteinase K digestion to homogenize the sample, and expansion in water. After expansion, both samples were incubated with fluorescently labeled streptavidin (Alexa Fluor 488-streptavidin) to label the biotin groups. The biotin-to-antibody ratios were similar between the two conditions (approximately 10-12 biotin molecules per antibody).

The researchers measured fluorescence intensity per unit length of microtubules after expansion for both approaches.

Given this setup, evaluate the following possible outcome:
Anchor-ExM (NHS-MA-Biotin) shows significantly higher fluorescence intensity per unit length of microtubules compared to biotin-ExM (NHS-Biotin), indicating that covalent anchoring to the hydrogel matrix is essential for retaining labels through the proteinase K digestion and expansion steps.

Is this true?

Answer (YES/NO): YES